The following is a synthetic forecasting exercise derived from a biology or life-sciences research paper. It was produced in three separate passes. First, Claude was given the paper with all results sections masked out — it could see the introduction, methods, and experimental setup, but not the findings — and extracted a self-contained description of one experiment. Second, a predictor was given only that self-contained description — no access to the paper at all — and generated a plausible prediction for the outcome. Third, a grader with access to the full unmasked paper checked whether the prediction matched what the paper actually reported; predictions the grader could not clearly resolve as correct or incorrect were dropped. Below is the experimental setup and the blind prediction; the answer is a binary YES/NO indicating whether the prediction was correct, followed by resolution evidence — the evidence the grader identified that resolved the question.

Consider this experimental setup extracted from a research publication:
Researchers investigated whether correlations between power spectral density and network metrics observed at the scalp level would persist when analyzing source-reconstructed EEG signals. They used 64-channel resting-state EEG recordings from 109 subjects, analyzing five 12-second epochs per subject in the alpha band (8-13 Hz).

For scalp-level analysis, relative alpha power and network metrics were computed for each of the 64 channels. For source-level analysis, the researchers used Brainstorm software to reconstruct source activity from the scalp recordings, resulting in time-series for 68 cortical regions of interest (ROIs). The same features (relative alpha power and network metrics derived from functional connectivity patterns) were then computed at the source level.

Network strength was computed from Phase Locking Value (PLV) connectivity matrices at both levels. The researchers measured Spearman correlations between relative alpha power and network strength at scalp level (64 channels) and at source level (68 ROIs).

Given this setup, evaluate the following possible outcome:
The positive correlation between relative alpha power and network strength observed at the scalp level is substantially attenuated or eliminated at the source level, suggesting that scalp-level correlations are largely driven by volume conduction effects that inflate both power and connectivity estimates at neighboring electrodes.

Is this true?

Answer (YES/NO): NO